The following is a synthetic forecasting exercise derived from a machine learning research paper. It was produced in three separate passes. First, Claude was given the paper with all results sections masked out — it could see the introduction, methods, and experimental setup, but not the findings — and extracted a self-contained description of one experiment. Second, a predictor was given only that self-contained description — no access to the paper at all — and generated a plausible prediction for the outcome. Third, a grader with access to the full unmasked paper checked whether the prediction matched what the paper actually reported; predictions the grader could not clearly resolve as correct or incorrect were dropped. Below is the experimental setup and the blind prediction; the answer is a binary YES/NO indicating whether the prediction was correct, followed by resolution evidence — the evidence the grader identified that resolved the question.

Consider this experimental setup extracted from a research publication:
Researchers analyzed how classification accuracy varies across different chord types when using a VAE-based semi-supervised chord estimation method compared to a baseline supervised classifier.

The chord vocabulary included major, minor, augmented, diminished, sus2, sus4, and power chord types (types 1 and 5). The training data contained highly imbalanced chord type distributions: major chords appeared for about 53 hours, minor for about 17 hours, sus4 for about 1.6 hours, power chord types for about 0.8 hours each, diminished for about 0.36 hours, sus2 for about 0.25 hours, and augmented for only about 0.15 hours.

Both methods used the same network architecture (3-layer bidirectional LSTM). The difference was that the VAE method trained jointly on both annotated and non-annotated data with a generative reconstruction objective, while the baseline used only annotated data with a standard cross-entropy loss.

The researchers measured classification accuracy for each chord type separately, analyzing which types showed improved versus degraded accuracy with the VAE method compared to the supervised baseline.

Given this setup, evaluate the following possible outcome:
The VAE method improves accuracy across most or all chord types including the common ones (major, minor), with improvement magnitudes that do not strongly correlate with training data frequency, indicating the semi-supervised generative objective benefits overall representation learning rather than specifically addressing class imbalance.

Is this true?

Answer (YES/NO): NO